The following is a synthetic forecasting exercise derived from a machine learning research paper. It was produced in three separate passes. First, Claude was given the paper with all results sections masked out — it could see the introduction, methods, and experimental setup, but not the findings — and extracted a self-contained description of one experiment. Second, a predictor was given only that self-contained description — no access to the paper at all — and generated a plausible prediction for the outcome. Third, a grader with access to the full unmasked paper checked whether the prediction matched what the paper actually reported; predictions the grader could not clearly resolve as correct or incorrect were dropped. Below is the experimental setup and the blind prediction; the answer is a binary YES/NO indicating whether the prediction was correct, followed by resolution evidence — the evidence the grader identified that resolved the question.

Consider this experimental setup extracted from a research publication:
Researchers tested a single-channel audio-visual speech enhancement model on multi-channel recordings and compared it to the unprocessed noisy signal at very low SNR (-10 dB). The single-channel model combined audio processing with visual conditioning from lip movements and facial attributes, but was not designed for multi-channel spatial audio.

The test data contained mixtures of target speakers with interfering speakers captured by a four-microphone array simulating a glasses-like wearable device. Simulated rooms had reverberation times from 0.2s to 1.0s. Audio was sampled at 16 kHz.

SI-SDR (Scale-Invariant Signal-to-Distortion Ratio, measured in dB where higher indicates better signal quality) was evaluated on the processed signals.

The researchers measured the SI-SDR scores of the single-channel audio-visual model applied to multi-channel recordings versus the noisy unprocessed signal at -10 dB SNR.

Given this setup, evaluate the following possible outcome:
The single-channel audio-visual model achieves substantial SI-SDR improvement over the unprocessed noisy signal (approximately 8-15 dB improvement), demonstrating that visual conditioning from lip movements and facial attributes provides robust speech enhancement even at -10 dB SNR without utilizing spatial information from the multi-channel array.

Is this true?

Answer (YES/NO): NO